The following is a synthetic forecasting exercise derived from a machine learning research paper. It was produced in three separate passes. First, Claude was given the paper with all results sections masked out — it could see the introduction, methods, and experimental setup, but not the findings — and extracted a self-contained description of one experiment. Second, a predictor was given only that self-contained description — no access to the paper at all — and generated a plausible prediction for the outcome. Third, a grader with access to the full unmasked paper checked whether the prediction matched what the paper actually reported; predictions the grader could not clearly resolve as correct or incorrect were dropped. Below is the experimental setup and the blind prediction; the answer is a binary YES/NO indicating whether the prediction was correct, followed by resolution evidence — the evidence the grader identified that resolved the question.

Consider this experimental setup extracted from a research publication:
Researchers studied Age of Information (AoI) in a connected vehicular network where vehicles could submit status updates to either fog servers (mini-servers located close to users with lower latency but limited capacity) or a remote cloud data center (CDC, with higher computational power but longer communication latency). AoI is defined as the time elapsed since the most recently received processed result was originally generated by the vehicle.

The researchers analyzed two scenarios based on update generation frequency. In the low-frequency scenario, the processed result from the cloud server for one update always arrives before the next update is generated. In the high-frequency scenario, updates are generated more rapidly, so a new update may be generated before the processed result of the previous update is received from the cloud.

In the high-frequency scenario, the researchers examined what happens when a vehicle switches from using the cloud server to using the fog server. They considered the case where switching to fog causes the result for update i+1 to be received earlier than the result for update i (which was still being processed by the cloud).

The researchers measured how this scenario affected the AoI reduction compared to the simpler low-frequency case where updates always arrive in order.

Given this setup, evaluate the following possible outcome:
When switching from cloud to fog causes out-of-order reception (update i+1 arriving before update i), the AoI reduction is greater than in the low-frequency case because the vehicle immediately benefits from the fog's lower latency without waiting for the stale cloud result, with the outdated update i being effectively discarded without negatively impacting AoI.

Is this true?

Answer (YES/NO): YES